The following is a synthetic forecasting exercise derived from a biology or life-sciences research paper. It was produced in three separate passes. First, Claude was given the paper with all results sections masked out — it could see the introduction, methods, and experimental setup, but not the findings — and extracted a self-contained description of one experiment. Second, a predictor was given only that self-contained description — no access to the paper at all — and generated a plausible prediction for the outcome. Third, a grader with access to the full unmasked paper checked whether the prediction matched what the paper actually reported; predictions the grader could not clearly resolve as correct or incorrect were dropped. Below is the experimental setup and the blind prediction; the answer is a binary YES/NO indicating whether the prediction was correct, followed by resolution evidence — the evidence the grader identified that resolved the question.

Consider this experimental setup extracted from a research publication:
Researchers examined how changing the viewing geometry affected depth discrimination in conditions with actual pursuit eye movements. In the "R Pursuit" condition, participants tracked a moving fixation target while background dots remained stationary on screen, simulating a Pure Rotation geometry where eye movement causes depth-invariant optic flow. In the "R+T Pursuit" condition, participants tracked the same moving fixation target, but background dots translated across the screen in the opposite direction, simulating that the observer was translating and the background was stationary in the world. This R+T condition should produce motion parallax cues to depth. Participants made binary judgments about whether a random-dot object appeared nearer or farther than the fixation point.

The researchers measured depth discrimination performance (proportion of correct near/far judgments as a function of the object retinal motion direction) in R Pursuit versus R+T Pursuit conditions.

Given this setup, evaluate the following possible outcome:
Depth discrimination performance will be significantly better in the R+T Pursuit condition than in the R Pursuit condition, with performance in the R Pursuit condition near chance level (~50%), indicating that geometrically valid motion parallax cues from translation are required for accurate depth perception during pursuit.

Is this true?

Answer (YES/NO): NO